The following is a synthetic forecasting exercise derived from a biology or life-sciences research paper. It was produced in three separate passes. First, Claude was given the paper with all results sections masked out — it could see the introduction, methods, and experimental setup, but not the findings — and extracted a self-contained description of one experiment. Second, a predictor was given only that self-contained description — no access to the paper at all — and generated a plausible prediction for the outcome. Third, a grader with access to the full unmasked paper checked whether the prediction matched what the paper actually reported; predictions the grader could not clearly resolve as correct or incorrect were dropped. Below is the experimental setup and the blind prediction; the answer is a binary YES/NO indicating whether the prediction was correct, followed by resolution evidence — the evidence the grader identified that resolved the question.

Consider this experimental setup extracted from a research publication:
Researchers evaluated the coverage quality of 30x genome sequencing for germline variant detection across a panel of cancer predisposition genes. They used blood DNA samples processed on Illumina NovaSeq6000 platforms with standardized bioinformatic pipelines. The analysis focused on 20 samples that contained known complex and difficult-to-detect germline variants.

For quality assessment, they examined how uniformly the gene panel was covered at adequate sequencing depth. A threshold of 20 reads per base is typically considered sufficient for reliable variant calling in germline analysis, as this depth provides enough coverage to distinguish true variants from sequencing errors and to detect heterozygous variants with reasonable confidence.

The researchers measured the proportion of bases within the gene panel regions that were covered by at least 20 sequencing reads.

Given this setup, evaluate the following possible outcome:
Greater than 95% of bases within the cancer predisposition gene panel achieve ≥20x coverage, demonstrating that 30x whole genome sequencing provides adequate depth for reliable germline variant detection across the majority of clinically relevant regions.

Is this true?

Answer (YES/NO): YES